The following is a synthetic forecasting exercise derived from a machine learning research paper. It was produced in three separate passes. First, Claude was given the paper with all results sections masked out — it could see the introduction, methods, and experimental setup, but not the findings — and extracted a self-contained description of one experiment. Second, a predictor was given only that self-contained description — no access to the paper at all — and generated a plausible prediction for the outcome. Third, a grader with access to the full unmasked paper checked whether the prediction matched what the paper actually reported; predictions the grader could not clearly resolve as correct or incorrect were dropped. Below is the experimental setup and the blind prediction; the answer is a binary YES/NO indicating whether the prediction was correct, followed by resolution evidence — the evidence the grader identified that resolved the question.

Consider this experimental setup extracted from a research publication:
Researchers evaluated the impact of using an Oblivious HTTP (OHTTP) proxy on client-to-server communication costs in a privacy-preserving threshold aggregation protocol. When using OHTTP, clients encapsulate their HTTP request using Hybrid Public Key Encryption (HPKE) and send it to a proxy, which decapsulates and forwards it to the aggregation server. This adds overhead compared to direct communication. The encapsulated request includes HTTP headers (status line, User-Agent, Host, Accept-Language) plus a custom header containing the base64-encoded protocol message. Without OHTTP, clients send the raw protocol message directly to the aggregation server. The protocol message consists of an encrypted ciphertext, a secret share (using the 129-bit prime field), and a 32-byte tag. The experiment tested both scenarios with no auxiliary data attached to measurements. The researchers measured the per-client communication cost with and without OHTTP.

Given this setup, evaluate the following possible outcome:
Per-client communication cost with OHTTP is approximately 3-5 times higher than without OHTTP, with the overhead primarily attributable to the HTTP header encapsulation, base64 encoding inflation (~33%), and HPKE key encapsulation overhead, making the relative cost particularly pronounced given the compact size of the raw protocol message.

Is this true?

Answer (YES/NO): NO